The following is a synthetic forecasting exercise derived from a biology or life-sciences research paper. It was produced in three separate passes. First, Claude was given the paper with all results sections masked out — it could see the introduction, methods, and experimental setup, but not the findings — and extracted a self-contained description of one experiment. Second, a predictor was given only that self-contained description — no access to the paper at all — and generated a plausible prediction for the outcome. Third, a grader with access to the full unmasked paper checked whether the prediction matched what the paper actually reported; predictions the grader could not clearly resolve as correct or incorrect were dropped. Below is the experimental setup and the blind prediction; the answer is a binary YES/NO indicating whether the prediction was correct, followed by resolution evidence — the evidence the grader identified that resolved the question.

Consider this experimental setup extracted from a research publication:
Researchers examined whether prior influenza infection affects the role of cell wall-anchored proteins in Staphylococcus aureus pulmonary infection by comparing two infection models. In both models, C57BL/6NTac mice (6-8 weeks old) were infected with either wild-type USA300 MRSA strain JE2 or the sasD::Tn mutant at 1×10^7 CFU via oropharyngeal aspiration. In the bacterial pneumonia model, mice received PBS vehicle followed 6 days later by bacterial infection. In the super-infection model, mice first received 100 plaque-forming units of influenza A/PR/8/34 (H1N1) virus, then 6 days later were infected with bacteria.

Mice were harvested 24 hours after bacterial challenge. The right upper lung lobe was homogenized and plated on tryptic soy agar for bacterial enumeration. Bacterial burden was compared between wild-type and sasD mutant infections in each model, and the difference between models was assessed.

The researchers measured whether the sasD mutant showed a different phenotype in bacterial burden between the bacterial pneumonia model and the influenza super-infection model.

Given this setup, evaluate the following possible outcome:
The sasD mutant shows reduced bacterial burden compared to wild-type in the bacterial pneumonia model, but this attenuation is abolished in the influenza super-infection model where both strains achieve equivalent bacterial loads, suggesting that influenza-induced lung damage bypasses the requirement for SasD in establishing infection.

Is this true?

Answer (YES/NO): NO